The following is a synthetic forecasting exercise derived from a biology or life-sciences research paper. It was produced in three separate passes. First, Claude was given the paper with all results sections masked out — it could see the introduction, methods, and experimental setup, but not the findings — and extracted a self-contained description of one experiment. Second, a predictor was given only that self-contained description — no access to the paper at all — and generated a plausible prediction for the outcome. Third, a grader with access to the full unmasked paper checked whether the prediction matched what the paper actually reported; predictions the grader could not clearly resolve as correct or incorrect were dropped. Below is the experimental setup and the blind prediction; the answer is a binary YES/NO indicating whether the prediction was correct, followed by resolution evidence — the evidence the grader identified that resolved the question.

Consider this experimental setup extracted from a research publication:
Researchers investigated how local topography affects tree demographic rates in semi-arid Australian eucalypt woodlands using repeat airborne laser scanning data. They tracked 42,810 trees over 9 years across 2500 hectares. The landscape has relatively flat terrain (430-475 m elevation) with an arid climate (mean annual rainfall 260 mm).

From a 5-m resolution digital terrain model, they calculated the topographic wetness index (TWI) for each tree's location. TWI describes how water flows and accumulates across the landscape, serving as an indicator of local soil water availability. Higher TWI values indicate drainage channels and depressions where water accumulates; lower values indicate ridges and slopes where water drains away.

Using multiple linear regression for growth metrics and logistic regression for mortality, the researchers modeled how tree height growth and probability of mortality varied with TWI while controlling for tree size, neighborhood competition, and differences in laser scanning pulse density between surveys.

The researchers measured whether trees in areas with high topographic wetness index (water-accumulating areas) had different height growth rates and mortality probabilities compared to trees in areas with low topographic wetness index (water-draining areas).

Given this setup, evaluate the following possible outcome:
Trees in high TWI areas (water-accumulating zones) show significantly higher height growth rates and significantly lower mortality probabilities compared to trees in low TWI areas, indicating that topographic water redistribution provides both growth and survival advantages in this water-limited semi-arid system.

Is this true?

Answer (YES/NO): YES